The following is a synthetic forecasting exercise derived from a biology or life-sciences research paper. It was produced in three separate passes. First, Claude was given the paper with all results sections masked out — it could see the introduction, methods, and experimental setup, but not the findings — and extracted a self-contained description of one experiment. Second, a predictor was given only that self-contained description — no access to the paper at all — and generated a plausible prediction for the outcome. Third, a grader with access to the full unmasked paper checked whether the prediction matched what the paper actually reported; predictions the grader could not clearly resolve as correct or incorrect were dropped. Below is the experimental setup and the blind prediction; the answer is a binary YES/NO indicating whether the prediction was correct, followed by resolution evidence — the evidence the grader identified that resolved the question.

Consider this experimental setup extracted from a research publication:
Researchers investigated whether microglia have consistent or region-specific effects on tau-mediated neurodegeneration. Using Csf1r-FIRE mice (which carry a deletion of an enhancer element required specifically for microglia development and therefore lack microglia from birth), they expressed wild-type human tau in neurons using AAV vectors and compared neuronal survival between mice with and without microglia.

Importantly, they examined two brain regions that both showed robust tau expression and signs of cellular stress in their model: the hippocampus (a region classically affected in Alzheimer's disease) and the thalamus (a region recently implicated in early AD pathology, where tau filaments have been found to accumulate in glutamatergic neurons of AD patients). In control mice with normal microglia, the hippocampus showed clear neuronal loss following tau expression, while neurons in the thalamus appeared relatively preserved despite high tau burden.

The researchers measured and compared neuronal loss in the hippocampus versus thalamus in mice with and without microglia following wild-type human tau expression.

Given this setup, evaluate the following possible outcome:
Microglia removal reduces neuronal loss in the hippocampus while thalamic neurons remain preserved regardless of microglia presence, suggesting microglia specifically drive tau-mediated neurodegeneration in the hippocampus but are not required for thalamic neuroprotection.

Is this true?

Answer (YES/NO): NO